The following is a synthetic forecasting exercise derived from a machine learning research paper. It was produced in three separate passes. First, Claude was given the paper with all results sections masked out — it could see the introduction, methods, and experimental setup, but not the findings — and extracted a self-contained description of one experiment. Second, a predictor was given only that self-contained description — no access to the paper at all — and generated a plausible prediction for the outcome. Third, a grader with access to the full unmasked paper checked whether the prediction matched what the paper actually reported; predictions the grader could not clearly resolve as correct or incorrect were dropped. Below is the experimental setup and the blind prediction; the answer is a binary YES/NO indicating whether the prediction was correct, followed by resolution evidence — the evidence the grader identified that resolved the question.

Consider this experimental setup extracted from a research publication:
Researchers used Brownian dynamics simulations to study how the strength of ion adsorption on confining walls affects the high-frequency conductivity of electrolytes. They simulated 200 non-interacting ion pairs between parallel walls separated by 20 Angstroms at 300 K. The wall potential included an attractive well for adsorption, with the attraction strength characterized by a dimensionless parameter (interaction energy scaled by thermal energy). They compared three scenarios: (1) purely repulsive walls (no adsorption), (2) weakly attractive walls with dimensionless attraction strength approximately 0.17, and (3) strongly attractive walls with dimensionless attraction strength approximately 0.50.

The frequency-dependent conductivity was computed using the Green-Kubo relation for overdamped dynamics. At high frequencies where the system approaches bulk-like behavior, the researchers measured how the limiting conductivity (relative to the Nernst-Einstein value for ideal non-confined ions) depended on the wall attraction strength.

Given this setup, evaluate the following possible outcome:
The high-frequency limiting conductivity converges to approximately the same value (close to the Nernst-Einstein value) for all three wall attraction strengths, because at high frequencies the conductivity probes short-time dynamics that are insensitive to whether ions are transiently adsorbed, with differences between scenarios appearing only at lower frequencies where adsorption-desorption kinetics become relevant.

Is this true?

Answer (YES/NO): YES